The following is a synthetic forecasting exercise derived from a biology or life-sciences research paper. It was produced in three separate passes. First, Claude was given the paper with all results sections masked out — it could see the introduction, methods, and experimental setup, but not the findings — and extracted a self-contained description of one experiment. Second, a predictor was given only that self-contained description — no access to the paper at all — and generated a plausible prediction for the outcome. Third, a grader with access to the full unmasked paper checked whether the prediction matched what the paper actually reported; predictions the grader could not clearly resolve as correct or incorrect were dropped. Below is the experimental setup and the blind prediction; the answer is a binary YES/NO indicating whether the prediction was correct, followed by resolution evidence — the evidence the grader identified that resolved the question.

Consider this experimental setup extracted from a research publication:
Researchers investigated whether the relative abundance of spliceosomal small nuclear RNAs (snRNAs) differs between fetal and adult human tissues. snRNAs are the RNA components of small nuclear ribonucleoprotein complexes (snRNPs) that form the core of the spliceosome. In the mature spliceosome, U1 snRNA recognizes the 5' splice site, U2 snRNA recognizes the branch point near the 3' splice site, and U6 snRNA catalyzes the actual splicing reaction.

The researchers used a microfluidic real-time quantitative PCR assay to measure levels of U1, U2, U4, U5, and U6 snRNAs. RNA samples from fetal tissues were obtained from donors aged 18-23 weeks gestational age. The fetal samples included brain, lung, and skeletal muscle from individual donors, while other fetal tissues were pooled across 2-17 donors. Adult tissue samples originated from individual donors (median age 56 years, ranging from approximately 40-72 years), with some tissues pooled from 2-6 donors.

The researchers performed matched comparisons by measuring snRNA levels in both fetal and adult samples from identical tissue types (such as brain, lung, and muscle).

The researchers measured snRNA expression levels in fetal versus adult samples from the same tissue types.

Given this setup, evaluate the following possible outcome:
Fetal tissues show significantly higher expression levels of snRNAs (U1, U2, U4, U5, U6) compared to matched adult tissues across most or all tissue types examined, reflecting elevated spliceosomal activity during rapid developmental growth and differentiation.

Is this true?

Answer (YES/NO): NO